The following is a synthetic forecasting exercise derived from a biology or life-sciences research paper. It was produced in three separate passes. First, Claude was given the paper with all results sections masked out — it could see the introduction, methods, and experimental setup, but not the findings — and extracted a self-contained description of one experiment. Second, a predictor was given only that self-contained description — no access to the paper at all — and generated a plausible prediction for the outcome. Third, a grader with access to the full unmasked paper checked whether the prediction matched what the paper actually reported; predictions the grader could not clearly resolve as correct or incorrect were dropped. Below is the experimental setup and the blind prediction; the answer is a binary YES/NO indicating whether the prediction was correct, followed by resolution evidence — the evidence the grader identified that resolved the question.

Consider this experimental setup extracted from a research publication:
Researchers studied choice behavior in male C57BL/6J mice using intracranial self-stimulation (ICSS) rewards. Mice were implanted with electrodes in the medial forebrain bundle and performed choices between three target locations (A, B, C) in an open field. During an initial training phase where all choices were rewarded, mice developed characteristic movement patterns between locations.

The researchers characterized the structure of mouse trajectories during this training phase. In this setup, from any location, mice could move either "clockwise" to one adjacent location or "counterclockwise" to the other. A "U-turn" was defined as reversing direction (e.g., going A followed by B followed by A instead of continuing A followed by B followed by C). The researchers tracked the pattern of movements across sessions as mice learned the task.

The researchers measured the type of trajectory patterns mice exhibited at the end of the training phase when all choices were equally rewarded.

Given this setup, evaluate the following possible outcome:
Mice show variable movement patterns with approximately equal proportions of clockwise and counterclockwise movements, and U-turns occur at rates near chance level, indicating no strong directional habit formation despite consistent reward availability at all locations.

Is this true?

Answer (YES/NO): NO